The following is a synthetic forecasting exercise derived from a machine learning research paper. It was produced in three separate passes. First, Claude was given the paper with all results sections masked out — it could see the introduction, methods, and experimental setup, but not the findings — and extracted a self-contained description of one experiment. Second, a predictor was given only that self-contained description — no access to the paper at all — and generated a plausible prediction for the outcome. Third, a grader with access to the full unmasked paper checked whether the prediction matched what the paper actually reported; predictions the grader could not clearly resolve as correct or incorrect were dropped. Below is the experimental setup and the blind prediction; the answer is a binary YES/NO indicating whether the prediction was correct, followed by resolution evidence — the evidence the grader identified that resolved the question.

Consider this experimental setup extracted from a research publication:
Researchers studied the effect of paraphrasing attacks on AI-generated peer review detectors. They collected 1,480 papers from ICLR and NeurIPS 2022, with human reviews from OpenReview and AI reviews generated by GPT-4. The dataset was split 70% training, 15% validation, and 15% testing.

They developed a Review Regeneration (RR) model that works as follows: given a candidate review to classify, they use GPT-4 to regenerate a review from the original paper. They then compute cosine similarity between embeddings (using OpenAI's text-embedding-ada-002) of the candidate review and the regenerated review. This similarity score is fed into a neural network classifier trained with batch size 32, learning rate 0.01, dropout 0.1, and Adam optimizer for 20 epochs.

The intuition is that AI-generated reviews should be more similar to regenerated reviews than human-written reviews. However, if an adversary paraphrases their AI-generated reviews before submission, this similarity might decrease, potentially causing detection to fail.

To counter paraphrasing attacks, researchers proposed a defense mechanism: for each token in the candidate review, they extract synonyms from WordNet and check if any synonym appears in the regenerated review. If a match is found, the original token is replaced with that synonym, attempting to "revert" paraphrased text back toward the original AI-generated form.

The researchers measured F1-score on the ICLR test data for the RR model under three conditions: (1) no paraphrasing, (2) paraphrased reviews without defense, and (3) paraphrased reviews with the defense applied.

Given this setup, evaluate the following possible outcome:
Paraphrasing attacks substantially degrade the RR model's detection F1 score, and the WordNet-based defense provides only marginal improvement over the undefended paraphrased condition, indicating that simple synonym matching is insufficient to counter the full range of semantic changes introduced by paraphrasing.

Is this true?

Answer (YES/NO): NO